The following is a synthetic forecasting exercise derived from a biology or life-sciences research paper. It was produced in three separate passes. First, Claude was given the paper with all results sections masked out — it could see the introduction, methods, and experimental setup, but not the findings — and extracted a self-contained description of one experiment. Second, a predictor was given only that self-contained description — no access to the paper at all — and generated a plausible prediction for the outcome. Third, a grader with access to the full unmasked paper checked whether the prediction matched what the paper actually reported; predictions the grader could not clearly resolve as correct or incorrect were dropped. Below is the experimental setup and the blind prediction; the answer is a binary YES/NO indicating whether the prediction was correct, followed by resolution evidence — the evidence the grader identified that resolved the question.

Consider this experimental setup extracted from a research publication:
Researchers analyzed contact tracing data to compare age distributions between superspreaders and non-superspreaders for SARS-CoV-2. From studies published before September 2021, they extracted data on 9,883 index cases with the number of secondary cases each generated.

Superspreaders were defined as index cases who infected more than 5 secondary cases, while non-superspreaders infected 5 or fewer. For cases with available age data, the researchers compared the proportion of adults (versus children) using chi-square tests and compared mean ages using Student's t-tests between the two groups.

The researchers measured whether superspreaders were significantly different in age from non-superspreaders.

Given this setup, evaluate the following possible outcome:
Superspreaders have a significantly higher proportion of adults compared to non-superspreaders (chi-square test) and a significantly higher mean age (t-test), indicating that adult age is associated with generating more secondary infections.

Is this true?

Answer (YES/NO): YES